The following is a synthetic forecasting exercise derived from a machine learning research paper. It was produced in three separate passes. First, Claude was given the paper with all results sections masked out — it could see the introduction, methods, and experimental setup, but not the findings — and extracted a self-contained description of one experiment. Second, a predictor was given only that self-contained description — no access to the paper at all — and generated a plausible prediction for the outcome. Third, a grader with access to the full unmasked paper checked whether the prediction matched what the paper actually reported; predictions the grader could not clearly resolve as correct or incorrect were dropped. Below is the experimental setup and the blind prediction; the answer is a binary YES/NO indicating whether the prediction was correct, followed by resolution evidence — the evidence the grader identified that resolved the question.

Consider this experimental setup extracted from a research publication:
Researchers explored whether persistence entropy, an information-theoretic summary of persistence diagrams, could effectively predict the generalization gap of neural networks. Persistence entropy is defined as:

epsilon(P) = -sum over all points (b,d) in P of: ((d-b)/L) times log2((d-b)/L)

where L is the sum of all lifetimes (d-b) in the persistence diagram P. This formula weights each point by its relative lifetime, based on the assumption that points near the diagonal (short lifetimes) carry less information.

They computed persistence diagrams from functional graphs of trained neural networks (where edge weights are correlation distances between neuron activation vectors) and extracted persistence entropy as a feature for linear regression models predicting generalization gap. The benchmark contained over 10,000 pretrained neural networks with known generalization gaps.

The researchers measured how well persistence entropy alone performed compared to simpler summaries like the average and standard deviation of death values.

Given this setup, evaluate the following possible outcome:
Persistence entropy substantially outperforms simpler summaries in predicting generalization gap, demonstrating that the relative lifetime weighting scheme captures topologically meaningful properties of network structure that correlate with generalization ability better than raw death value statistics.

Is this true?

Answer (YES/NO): NO